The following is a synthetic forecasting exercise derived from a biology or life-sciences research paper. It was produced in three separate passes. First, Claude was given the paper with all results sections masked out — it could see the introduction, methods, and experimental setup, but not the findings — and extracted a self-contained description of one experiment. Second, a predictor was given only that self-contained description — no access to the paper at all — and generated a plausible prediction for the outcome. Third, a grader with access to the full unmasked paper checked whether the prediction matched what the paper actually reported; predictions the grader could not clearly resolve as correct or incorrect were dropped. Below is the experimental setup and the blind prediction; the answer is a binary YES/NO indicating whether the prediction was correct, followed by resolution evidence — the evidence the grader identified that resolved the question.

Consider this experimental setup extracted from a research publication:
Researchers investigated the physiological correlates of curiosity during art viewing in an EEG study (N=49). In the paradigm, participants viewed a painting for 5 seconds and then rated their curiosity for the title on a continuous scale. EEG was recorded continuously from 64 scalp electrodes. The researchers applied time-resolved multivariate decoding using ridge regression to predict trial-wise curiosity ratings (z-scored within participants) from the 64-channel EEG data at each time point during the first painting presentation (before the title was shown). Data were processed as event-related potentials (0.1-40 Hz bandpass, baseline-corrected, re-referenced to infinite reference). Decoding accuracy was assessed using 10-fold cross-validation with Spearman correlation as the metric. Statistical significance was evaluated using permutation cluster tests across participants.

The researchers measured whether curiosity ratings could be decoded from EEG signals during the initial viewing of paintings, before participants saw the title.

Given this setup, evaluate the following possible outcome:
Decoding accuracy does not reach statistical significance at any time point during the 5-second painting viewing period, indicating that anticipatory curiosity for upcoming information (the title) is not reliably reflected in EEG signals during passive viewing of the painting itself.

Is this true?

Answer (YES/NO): YES